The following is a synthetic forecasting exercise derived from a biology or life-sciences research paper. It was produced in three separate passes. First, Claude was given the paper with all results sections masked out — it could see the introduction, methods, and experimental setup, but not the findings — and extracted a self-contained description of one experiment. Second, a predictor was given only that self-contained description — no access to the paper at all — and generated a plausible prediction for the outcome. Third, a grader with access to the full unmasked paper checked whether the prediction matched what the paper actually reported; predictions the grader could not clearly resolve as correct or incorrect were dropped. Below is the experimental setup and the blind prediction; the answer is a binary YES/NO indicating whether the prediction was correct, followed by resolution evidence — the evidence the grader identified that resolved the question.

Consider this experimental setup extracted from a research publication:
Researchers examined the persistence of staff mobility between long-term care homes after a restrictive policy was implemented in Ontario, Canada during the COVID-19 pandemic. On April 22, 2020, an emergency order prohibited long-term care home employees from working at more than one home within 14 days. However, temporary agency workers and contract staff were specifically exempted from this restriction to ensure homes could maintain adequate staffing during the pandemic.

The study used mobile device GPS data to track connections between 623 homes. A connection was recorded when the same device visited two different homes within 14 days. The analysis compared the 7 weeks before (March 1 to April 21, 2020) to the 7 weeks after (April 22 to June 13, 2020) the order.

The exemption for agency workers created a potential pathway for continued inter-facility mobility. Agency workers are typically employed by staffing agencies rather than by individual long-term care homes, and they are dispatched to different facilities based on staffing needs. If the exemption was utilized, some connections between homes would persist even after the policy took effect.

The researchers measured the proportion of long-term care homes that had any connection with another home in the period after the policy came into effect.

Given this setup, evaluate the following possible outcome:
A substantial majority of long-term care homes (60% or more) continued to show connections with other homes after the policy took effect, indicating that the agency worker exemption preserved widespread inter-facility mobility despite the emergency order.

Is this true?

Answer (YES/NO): NO